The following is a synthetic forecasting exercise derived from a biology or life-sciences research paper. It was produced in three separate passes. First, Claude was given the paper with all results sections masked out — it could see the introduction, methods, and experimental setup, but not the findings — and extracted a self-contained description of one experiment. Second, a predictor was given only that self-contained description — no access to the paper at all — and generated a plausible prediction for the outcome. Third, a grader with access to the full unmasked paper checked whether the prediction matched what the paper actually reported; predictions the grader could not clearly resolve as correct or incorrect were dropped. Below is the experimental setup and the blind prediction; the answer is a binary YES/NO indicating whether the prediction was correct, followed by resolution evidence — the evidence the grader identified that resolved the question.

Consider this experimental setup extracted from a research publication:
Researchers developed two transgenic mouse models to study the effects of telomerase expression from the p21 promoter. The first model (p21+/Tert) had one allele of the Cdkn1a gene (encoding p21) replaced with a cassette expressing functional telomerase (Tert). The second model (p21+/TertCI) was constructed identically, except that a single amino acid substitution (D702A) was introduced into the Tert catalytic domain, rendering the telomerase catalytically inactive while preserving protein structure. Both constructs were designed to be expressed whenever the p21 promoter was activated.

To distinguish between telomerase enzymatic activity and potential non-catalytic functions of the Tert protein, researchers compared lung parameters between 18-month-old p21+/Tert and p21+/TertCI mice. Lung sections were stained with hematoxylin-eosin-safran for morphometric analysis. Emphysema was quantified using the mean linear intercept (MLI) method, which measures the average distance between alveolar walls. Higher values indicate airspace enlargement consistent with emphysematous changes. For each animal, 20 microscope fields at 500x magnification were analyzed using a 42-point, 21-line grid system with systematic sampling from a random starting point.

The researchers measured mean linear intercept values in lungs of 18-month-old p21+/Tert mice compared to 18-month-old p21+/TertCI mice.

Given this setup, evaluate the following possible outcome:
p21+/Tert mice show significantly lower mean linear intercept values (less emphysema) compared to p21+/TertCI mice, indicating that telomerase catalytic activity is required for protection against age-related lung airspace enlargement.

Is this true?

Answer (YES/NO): YES